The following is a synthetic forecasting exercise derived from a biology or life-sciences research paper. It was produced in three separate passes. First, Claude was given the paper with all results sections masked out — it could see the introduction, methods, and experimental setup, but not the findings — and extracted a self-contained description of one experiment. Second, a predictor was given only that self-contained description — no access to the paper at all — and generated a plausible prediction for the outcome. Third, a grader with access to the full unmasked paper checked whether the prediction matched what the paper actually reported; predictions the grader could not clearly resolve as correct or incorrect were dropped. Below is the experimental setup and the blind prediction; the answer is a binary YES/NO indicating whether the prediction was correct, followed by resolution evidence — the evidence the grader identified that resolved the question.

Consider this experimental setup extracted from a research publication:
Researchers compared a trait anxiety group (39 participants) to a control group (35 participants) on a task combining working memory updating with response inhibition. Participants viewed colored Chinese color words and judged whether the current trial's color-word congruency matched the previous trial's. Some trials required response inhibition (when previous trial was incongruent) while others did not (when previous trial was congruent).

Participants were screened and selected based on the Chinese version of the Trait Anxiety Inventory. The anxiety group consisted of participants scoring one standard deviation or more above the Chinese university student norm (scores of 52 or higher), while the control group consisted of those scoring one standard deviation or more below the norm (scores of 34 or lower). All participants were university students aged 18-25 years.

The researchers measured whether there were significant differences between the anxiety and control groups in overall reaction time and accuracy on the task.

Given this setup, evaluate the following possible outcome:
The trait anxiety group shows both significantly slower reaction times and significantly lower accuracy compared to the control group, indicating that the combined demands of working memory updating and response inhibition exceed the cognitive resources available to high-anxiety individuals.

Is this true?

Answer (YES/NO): NO